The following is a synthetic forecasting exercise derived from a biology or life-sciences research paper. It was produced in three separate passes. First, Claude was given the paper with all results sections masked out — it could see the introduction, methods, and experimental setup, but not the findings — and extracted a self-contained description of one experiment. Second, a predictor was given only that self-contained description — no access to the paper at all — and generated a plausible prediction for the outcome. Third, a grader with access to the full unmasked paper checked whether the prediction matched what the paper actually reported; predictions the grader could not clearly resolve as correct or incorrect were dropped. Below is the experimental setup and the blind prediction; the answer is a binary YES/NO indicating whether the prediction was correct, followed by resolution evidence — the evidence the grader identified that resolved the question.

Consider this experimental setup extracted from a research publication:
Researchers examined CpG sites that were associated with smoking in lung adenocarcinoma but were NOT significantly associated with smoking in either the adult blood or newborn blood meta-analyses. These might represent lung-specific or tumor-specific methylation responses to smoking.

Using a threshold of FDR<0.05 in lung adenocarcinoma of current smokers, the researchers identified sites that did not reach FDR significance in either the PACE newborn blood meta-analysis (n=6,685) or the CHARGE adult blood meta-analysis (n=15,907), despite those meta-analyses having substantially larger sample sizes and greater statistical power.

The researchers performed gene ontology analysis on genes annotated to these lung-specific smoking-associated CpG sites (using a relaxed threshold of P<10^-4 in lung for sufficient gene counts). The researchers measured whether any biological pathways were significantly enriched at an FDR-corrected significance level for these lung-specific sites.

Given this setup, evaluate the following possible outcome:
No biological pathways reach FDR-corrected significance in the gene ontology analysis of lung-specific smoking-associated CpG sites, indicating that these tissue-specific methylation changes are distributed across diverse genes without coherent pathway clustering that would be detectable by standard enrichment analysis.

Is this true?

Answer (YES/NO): YES